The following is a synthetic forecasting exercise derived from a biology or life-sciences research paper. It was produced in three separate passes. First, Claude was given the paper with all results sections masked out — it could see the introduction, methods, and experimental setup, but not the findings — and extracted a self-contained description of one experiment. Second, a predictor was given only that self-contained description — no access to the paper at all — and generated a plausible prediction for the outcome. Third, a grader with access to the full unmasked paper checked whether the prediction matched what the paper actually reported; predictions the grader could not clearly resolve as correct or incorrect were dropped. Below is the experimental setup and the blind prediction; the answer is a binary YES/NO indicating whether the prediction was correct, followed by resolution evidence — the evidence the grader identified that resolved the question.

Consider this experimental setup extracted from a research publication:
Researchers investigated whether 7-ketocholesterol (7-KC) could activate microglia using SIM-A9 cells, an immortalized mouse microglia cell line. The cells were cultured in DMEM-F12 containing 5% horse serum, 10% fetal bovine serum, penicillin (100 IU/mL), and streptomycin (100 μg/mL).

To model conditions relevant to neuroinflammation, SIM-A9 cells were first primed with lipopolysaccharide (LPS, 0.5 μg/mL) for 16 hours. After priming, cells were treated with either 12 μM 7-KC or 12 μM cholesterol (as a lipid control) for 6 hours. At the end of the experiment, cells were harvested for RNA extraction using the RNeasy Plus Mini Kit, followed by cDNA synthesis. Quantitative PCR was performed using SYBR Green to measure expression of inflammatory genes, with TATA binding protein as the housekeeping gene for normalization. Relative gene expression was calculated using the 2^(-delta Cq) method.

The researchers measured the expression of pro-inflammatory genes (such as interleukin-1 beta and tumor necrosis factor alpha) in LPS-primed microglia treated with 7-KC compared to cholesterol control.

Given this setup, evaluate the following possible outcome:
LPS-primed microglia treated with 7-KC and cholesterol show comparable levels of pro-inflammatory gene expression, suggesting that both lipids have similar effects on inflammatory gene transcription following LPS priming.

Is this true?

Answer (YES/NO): NO